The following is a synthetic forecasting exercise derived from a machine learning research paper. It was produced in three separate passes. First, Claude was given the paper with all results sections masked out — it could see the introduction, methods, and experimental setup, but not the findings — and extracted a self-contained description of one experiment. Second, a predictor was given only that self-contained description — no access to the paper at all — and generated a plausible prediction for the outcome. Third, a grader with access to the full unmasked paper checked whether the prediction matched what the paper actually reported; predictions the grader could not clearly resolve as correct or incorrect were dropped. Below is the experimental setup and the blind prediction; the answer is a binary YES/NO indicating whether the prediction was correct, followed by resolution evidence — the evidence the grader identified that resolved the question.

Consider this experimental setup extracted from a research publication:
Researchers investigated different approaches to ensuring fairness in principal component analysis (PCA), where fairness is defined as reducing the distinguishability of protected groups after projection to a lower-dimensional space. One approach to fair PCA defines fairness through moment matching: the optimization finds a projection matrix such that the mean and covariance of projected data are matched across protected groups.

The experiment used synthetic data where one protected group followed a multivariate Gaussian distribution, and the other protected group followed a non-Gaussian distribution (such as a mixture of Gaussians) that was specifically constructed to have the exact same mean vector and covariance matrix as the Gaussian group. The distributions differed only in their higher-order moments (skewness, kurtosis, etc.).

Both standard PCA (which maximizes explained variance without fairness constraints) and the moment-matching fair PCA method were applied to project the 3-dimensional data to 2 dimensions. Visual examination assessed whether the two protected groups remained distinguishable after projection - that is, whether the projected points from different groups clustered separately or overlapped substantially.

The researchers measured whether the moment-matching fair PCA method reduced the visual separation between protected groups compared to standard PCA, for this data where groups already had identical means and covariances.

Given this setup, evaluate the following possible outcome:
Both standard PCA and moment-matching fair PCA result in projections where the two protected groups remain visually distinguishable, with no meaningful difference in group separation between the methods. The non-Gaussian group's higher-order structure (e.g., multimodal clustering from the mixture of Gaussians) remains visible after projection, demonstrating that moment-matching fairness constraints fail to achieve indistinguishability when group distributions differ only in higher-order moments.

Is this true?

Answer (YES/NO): YES